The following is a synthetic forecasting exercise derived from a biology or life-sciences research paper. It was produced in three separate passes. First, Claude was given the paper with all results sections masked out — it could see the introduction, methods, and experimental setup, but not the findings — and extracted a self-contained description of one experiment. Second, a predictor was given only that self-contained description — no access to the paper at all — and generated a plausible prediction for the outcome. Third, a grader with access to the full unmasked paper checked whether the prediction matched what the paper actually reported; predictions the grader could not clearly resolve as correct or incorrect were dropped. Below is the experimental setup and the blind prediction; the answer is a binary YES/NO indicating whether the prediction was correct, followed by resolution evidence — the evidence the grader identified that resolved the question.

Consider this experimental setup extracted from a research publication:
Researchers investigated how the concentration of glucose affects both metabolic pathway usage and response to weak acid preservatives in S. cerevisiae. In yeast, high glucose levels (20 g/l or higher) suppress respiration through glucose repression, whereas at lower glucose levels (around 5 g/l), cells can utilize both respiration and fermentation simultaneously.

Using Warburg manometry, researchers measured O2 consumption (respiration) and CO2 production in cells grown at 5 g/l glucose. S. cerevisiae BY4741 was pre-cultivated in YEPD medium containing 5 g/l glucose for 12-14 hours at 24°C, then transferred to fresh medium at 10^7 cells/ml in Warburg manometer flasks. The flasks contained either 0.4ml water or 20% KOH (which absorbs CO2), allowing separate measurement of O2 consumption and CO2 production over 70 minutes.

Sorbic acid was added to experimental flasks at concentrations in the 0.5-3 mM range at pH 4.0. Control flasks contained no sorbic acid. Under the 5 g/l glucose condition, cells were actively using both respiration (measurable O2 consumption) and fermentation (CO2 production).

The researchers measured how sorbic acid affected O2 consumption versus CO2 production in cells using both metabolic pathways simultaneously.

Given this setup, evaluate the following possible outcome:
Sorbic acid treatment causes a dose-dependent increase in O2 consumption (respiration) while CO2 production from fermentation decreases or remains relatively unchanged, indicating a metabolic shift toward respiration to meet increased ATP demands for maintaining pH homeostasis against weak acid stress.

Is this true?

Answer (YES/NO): NO